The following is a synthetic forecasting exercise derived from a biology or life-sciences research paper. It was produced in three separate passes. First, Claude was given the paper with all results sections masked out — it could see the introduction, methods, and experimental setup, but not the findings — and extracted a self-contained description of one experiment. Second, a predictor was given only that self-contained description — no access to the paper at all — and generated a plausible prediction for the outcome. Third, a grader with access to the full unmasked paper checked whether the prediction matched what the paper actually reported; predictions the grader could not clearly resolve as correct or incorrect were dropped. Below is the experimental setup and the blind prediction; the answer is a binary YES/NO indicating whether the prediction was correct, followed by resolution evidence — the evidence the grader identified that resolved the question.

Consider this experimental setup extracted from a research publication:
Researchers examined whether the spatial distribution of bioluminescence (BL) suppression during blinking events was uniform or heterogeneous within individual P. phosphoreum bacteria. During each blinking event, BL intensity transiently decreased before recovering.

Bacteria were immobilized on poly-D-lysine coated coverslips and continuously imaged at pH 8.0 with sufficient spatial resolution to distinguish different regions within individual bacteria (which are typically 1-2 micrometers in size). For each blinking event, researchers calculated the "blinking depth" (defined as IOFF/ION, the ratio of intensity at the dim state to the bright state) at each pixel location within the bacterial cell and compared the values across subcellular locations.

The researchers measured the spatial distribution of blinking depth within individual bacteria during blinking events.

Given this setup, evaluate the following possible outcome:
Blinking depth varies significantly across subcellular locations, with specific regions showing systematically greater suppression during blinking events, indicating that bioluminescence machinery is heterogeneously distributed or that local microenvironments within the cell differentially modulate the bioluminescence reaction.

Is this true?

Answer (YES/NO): NO